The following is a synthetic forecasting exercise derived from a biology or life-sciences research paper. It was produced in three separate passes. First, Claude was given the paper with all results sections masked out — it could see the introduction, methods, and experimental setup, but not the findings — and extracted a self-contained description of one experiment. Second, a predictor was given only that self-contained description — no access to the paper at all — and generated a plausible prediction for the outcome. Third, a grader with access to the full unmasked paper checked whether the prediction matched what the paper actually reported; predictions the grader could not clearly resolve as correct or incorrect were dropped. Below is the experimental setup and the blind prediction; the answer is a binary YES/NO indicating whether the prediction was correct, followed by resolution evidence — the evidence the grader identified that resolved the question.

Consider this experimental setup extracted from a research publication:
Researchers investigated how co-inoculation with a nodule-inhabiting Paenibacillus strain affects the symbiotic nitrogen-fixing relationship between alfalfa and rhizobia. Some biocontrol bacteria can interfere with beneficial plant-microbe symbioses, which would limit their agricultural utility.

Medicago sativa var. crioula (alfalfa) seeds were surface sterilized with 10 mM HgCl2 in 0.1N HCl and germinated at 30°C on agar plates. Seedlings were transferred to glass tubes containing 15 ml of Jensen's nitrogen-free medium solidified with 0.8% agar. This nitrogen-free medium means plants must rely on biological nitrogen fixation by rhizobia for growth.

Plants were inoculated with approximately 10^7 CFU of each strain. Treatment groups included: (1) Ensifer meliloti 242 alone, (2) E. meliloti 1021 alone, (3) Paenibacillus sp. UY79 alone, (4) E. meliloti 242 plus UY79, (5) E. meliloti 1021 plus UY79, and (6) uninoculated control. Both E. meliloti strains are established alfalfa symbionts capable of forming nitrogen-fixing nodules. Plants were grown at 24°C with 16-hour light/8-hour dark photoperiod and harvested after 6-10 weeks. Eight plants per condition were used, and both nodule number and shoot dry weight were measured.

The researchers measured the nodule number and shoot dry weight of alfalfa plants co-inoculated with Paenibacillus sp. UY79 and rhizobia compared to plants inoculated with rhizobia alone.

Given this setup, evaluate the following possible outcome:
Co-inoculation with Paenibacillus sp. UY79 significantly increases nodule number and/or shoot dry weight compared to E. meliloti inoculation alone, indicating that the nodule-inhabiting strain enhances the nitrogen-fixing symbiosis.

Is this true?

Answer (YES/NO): NO